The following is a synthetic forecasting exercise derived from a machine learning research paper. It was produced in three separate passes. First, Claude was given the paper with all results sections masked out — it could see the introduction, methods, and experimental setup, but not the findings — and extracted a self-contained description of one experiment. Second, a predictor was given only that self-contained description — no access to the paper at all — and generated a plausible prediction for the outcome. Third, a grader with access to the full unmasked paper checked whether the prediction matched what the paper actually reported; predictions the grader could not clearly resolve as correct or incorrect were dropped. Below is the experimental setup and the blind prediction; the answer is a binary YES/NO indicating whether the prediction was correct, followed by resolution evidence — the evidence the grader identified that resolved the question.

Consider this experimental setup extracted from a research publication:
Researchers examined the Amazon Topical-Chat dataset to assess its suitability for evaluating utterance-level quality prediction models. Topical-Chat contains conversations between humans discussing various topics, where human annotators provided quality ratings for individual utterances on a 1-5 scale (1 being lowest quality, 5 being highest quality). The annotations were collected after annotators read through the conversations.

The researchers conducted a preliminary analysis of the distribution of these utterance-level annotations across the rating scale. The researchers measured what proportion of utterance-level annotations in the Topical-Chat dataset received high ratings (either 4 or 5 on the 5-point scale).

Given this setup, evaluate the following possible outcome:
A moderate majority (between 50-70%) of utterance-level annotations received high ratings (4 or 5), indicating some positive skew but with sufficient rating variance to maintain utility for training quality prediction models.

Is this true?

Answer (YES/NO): NO